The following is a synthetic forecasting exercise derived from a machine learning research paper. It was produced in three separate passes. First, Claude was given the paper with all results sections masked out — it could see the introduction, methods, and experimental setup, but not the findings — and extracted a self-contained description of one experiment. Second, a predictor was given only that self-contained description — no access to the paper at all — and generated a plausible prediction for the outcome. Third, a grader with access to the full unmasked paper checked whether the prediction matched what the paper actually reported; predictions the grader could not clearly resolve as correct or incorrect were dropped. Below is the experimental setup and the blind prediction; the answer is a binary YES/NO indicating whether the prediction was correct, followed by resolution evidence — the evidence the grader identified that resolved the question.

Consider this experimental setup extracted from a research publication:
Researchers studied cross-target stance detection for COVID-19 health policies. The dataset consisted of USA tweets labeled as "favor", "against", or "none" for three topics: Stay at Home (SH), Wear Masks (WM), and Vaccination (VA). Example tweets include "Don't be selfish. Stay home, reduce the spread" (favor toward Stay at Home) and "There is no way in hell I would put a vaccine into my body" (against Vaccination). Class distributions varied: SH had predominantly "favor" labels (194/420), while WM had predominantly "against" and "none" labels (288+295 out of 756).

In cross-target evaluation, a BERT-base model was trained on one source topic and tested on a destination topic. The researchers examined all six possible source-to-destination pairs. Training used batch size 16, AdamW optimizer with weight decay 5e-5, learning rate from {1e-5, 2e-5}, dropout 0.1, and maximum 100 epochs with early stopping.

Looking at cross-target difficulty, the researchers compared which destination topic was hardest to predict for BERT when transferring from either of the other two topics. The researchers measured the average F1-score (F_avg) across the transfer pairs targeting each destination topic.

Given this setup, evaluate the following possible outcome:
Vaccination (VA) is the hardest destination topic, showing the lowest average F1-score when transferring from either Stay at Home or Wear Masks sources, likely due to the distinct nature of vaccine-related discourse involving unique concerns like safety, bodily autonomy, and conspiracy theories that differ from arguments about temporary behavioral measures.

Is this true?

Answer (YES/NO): YES